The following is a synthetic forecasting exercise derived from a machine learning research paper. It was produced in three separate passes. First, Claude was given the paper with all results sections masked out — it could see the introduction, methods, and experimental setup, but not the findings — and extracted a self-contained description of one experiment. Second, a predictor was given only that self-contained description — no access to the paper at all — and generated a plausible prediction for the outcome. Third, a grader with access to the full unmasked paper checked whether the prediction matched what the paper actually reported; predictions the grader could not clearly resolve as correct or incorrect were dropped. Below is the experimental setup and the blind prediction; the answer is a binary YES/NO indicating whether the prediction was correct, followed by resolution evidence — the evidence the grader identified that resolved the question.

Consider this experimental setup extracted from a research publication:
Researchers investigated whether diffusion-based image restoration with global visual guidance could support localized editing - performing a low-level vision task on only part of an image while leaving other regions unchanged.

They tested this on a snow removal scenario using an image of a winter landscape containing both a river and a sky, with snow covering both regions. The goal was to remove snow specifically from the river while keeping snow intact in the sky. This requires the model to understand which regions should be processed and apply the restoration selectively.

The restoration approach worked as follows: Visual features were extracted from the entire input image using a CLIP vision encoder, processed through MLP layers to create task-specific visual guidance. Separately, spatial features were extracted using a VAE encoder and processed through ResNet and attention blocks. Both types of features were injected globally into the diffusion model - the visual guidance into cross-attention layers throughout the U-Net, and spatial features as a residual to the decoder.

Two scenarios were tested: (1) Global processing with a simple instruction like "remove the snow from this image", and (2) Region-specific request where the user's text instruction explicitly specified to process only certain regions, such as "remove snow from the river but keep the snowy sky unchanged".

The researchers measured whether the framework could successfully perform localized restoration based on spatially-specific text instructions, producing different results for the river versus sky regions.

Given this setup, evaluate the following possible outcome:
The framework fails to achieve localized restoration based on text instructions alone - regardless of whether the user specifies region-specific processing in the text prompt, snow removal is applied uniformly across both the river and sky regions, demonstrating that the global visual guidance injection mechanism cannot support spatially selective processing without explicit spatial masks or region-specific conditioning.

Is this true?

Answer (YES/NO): YES